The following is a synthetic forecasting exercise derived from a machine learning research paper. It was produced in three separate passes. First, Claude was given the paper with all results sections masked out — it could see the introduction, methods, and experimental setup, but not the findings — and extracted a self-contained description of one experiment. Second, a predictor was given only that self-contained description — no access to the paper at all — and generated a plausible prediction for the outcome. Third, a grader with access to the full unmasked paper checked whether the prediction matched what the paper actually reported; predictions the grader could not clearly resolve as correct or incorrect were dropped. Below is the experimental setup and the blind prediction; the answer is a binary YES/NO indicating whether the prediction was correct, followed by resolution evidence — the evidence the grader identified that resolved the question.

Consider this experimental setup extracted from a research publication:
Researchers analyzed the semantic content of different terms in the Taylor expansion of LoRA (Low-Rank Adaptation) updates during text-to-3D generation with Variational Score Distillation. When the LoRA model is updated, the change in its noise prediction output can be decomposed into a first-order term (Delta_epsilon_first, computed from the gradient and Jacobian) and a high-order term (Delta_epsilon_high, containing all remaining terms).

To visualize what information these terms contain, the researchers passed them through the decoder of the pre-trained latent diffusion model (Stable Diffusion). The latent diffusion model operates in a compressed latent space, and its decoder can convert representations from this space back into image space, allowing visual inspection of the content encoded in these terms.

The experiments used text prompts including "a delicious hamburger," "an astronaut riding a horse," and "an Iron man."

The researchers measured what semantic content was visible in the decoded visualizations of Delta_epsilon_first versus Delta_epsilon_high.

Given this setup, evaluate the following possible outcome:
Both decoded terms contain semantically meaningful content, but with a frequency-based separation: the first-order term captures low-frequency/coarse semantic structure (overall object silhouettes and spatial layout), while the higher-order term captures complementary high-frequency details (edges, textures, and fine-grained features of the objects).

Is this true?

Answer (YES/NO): NO